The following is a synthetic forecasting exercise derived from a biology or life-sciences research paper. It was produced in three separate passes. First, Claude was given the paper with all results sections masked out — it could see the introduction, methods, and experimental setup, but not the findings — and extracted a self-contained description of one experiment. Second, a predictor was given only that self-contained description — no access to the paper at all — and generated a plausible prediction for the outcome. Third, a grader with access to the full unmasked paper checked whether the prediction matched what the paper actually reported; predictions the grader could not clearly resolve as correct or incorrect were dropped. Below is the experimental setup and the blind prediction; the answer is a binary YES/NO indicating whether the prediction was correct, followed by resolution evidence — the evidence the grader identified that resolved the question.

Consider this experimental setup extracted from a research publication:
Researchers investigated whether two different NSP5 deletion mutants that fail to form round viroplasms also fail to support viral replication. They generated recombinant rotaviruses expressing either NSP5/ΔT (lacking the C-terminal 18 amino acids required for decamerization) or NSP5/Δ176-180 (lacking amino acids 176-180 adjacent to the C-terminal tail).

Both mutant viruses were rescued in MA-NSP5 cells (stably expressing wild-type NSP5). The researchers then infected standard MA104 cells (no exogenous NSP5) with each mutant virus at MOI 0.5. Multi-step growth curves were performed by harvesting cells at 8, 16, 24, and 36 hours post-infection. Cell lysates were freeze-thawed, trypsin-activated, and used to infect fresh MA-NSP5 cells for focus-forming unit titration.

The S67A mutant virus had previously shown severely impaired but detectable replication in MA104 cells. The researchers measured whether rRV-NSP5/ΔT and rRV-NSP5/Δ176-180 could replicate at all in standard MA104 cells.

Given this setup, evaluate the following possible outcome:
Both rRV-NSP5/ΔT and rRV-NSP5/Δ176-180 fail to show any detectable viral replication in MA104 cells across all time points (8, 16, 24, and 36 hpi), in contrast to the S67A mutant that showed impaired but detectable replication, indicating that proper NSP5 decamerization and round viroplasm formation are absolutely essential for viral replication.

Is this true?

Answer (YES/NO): YES